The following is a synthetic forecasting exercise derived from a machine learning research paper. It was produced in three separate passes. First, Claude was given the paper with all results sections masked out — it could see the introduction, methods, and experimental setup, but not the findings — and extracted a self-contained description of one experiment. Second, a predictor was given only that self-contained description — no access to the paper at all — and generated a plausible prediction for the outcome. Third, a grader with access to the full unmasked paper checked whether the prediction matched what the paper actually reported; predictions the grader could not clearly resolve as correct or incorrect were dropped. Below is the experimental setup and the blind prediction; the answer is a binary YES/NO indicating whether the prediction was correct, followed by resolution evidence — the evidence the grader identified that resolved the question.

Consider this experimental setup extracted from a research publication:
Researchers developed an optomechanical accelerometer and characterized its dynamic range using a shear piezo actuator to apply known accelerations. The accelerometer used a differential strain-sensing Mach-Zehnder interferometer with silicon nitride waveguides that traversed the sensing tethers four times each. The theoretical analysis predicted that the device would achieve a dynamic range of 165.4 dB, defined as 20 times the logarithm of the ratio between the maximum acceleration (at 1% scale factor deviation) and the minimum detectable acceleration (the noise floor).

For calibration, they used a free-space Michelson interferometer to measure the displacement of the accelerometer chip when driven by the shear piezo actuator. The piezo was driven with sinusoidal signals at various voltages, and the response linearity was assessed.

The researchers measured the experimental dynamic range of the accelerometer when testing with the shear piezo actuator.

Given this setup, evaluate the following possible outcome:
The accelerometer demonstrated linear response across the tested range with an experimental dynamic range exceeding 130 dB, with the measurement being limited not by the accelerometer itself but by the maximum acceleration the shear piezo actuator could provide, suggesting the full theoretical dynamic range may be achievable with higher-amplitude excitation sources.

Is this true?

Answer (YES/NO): NO